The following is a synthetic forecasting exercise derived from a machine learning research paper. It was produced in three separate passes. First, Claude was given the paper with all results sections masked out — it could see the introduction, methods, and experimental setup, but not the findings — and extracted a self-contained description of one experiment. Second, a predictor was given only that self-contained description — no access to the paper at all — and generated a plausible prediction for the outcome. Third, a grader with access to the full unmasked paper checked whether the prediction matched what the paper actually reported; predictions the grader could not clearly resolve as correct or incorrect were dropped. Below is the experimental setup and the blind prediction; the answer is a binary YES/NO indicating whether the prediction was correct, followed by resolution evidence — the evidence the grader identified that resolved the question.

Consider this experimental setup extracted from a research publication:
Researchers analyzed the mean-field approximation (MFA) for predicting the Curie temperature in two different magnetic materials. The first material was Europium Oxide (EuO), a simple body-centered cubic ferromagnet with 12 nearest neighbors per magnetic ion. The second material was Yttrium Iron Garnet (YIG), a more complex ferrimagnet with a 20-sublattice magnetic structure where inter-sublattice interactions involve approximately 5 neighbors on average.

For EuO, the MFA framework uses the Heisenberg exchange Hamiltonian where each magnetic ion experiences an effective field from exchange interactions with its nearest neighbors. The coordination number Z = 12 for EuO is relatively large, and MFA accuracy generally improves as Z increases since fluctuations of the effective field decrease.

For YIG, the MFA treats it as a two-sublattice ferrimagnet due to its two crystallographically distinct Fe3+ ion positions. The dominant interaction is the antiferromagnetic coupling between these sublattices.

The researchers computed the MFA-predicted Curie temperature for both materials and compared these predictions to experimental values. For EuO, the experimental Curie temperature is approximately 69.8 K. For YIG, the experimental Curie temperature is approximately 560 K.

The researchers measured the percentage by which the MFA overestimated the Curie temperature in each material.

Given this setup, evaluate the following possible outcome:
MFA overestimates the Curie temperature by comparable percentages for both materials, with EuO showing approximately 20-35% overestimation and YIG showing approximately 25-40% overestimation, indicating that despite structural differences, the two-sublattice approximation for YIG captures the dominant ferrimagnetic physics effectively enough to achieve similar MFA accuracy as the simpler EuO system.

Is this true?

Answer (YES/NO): NO